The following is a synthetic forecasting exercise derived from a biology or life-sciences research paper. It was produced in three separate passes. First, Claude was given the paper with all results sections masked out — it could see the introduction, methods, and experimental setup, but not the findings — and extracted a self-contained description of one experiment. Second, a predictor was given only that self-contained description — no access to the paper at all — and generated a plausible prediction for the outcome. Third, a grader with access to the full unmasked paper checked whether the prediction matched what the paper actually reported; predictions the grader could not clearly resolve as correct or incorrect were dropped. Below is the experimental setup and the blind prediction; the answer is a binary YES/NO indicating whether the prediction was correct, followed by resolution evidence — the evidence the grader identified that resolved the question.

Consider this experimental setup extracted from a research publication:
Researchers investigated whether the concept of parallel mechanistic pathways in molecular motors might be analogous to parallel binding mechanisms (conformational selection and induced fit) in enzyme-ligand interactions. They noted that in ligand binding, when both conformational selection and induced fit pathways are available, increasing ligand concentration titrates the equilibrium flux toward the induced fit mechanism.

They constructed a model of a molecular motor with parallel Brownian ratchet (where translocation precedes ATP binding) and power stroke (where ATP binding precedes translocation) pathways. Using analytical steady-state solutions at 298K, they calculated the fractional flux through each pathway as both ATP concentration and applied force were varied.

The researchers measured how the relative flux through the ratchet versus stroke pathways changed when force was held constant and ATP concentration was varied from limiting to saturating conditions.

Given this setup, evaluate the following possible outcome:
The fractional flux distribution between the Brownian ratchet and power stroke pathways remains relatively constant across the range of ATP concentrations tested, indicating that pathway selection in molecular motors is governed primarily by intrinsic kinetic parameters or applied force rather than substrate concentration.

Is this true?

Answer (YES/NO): NO